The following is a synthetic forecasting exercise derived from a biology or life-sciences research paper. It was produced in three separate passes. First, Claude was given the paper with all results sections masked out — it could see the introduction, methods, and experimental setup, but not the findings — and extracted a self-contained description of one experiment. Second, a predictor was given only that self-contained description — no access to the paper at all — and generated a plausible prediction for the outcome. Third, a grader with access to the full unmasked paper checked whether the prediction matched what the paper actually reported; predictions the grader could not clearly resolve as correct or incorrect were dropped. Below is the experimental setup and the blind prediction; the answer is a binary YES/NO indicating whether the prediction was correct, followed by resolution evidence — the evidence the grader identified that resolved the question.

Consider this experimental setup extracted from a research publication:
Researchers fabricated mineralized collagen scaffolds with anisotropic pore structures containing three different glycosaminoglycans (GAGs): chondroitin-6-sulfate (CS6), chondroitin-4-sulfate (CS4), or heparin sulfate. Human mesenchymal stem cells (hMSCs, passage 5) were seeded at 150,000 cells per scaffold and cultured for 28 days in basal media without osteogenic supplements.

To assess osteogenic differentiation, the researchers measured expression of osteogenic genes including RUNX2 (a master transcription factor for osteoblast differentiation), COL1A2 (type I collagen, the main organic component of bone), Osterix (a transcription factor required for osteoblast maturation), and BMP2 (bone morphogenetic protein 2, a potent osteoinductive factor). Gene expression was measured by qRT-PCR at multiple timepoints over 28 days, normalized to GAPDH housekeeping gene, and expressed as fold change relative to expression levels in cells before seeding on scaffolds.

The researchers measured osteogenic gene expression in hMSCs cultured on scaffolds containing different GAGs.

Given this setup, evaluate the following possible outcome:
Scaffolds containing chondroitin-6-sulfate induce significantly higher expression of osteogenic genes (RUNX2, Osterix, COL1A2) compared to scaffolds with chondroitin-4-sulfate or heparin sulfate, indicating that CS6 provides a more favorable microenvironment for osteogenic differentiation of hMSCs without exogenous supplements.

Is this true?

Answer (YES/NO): NO